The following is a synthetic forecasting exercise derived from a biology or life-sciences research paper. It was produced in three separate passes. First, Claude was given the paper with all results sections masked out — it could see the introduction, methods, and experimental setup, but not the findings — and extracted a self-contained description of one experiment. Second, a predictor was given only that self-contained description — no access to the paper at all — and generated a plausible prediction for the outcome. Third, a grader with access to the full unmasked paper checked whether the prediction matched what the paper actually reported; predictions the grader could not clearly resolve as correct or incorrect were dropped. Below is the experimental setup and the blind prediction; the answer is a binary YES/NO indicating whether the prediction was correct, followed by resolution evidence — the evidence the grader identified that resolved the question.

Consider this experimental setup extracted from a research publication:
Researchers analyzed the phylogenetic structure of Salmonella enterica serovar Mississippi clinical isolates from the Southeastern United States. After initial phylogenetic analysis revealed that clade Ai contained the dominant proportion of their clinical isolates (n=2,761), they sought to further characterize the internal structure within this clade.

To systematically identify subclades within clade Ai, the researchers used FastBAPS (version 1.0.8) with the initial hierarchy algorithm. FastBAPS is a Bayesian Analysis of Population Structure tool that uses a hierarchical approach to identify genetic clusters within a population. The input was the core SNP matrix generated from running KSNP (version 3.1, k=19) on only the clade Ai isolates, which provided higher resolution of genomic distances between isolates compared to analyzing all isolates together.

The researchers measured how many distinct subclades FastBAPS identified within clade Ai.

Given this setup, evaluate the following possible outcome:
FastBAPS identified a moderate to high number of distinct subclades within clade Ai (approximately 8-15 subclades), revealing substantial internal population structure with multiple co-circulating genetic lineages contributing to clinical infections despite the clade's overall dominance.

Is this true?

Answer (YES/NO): NO